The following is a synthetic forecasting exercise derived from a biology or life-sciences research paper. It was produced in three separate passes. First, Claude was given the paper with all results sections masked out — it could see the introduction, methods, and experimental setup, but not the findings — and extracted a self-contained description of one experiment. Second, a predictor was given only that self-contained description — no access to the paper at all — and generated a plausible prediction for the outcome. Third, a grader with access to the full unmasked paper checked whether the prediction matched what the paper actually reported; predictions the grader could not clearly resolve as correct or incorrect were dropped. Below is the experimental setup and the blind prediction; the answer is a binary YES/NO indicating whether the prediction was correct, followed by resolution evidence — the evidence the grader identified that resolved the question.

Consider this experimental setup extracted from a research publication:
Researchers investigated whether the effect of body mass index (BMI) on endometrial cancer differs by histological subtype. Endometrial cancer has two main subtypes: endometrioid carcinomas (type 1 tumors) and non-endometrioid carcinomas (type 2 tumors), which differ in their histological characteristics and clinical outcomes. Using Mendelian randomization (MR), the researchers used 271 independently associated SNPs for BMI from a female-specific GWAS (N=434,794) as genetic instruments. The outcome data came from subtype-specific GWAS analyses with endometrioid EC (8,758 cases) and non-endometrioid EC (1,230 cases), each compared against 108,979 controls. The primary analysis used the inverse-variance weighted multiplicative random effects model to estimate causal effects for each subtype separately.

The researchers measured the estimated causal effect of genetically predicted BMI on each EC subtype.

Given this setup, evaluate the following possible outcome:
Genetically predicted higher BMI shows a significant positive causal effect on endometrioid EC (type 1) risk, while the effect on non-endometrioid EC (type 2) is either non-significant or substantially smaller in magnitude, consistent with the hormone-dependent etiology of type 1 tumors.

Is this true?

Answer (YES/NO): NO